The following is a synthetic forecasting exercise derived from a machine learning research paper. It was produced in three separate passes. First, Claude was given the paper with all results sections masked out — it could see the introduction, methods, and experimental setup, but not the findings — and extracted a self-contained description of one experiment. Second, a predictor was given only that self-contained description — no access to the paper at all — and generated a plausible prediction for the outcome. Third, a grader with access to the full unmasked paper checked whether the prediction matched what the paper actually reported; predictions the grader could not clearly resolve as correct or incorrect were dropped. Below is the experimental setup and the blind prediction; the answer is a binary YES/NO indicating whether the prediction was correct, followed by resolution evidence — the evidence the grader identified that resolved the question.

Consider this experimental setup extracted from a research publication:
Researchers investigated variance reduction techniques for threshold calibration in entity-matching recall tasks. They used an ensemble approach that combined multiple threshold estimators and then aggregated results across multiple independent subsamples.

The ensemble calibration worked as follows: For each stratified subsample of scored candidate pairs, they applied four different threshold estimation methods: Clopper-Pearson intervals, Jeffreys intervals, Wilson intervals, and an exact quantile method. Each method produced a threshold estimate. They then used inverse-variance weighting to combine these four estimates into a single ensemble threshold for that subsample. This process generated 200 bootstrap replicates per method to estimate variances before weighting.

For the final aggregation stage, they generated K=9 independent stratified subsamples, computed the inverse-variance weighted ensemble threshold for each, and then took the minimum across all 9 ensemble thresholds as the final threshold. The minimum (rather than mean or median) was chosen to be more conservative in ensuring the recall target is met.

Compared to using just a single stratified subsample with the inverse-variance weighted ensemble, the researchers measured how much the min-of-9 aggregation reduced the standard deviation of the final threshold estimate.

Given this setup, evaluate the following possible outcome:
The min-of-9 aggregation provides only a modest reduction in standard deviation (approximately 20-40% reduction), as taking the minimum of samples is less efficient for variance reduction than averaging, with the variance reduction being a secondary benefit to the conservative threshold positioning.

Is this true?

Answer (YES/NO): NO